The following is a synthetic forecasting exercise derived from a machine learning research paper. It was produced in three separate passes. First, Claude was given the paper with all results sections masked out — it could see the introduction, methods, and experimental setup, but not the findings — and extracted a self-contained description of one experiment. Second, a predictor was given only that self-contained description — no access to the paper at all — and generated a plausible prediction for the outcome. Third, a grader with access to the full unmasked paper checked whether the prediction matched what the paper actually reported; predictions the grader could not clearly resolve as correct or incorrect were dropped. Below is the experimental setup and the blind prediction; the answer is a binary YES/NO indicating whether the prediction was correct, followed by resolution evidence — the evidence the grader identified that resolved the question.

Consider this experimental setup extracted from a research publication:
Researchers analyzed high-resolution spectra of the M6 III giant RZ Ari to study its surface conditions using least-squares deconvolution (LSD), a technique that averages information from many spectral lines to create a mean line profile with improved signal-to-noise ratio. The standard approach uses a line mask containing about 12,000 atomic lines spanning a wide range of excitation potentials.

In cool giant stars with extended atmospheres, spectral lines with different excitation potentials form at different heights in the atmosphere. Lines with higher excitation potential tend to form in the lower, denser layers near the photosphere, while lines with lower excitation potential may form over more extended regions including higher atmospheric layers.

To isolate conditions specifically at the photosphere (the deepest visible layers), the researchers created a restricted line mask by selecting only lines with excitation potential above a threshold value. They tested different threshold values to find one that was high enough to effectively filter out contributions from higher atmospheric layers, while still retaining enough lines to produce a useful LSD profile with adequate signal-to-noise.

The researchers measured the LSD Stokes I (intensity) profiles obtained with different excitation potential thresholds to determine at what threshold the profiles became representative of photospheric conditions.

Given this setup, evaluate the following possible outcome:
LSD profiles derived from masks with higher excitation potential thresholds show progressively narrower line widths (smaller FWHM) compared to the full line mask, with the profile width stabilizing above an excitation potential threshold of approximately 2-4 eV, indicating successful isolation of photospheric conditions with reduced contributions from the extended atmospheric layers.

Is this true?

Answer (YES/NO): NO